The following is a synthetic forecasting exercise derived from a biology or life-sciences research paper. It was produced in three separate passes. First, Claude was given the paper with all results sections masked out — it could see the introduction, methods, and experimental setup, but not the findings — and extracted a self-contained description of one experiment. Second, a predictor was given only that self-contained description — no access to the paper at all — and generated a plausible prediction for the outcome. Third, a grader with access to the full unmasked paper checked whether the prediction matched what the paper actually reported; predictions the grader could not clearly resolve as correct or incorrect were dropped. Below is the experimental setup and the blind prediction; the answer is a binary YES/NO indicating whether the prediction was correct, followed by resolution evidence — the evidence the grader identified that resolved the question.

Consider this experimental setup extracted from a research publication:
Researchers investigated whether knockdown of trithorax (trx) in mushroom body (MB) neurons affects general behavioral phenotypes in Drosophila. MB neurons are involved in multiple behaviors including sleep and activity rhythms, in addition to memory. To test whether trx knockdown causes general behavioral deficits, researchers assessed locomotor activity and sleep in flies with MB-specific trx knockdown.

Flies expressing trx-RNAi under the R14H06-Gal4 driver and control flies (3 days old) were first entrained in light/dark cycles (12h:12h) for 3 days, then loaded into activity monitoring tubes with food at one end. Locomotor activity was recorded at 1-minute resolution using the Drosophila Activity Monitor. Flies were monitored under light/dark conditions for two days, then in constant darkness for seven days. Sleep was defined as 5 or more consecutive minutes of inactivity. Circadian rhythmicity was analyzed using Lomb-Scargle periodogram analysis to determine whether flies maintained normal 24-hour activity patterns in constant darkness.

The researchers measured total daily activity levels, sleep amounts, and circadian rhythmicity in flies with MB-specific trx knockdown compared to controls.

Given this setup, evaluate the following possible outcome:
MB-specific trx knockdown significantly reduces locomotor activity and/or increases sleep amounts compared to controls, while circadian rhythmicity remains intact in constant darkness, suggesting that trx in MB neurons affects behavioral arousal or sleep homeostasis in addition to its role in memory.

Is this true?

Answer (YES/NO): NO